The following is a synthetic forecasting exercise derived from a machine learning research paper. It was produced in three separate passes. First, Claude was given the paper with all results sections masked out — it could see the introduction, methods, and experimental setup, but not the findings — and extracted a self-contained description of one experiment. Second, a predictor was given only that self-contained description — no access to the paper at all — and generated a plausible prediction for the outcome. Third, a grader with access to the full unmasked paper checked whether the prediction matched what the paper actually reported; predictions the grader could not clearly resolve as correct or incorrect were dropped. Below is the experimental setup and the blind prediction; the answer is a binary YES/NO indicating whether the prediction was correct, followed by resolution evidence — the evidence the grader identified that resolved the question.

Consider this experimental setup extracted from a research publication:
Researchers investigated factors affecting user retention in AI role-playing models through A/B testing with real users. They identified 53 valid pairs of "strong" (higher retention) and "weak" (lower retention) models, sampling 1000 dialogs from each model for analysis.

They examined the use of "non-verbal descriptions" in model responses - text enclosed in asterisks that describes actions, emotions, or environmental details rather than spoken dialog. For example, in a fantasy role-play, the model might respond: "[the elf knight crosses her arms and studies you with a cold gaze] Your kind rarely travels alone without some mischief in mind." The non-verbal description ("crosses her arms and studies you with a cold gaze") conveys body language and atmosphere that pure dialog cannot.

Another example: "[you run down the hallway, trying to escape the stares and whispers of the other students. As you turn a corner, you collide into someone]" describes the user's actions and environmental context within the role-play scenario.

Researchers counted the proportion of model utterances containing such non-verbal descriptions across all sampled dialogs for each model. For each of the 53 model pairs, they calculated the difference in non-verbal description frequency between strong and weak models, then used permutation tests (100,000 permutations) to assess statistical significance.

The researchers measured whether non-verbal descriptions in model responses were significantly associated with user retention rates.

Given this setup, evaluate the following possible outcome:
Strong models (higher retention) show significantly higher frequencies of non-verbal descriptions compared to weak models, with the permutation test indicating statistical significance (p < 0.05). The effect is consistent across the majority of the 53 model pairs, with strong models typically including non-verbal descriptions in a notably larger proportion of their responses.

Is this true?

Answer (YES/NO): YES